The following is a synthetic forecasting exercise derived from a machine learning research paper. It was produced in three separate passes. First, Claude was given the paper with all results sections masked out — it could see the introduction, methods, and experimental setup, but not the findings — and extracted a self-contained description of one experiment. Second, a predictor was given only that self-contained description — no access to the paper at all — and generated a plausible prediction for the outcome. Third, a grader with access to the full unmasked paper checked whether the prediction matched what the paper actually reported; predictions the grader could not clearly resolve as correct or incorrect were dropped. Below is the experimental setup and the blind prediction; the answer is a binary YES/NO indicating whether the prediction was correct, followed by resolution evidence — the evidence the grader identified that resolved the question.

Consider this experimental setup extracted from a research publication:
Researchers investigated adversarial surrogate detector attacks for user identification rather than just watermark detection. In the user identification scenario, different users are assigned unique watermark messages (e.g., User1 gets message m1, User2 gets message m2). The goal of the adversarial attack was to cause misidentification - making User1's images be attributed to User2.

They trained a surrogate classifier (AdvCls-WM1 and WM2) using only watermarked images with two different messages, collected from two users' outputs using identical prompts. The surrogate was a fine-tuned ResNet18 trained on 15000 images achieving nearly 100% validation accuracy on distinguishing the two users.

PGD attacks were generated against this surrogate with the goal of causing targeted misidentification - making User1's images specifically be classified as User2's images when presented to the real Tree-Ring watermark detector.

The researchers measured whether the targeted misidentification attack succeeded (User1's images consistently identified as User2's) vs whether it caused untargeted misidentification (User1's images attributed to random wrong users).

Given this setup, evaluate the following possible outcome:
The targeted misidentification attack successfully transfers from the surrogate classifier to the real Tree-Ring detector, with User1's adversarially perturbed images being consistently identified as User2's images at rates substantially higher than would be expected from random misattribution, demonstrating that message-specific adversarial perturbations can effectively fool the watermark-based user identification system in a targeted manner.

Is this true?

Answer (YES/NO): NO